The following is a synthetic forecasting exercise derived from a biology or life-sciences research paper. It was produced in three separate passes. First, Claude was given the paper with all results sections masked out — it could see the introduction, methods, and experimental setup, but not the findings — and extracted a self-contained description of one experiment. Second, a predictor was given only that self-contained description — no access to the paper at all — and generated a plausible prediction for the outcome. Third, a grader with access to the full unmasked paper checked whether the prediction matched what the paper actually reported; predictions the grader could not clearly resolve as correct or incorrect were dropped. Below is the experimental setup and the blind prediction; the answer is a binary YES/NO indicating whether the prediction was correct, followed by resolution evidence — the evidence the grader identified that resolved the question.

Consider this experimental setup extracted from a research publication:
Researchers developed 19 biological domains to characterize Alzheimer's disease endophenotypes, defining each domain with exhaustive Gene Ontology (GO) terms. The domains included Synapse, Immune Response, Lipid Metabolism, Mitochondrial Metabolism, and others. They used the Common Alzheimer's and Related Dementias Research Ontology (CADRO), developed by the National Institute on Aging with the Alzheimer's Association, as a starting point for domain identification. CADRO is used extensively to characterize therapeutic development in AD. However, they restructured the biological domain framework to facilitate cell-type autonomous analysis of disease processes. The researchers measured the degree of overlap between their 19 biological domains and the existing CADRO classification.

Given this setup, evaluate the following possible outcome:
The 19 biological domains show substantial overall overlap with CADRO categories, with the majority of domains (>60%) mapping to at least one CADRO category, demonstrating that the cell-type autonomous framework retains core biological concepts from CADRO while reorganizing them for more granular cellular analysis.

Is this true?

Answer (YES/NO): YES